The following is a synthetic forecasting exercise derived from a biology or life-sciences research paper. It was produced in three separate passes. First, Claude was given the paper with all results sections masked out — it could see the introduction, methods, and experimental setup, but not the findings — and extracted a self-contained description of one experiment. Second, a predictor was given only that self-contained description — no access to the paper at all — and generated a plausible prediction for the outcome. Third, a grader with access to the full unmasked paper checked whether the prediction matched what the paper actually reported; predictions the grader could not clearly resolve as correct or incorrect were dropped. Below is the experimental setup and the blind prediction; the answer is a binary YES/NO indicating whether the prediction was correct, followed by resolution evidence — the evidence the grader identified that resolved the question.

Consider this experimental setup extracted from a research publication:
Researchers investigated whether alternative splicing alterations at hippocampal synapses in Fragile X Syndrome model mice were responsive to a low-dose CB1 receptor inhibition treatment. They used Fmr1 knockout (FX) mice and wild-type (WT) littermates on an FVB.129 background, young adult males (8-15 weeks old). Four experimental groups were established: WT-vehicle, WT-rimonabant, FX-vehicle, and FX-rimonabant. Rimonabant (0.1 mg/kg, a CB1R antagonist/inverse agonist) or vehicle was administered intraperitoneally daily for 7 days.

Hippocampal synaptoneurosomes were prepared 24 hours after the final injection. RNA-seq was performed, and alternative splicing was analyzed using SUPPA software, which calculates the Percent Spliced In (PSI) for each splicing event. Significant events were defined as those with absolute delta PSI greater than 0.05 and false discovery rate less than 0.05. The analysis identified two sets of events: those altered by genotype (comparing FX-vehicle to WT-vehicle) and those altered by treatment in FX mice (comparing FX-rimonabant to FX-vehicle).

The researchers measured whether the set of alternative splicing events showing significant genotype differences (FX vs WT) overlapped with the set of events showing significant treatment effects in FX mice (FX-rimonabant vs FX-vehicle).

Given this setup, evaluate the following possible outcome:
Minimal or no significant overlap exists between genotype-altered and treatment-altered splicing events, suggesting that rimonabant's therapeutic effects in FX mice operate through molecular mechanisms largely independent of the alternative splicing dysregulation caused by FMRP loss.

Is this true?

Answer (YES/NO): NO